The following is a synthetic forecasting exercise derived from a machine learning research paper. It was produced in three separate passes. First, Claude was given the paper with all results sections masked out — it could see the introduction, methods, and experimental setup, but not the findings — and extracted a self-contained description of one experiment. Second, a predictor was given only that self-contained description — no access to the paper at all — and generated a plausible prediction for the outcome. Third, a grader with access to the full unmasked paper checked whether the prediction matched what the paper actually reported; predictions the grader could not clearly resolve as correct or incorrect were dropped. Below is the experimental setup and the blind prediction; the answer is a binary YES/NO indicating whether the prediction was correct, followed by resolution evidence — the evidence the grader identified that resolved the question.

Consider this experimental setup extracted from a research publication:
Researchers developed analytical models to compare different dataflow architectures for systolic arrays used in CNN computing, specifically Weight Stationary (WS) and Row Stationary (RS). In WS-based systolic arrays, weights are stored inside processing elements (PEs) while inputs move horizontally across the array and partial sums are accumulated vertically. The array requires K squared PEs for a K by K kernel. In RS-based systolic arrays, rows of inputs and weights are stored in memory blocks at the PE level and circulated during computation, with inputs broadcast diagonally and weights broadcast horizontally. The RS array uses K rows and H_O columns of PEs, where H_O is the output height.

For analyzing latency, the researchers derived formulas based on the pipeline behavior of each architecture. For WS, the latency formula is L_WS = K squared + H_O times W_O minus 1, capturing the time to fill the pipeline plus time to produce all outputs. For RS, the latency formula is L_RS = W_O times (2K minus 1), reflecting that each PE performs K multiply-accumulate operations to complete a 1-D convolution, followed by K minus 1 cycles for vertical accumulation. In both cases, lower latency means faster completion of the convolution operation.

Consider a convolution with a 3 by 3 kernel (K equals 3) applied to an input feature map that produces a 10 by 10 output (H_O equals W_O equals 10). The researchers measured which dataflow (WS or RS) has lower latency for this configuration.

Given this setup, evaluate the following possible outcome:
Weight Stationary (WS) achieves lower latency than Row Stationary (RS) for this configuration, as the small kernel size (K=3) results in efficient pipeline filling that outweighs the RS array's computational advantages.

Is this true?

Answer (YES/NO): NO